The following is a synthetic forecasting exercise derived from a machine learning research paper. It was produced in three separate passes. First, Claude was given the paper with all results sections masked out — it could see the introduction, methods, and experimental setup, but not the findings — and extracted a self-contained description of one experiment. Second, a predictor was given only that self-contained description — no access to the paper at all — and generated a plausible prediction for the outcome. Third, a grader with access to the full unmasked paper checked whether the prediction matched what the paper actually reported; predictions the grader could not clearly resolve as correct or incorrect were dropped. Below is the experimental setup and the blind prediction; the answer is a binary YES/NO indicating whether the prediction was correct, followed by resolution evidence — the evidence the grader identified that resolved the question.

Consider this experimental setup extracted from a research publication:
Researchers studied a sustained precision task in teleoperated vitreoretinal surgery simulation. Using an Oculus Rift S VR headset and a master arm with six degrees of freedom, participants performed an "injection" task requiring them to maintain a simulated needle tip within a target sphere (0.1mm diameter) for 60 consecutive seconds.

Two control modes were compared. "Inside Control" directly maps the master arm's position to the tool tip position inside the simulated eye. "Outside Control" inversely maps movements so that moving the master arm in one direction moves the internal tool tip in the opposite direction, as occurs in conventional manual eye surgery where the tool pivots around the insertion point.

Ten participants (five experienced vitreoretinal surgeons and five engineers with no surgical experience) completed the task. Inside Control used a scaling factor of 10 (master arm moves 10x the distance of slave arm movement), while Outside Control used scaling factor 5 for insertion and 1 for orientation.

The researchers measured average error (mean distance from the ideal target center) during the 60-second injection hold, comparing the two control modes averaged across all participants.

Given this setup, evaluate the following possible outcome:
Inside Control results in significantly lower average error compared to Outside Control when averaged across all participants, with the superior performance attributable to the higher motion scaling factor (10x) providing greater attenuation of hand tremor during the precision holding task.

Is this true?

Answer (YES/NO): NO